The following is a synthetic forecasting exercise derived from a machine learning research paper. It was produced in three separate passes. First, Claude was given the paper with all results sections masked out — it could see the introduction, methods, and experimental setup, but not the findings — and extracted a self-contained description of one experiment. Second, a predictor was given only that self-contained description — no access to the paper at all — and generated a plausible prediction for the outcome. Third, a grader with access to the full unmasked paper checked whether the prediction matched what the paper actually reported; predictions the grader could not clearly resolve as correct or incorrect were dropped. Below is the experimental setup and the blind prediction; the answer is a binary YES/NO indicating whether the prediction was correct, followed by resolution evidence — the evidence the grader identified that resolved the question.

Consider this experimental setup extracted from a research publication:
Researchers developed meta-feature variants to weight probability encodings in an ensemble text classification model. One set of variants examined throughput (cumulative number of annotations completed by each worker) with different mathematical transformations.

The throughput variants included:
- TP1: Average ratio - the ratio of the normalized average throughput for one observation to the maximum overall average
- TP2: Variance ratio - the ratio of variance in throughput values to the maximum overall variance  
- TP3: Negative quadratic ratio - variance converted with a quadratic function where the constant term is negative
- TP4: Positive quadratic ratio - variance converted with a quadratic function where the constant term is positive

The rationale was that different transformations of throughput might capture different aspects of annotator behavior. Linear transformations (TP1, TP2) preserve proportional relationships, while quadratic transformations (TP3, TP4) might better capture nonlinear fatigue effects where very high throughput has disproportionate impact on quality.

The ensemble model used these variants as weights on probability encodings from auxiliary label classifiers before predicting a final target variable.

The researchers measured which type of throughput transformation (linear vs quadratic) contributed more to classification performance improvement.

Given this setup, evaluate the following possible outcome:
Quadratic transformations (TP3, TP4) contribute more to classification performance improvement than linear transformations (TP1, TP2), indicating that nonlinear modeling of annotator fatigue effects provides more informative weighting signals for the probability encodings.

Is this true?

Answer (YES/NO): NO